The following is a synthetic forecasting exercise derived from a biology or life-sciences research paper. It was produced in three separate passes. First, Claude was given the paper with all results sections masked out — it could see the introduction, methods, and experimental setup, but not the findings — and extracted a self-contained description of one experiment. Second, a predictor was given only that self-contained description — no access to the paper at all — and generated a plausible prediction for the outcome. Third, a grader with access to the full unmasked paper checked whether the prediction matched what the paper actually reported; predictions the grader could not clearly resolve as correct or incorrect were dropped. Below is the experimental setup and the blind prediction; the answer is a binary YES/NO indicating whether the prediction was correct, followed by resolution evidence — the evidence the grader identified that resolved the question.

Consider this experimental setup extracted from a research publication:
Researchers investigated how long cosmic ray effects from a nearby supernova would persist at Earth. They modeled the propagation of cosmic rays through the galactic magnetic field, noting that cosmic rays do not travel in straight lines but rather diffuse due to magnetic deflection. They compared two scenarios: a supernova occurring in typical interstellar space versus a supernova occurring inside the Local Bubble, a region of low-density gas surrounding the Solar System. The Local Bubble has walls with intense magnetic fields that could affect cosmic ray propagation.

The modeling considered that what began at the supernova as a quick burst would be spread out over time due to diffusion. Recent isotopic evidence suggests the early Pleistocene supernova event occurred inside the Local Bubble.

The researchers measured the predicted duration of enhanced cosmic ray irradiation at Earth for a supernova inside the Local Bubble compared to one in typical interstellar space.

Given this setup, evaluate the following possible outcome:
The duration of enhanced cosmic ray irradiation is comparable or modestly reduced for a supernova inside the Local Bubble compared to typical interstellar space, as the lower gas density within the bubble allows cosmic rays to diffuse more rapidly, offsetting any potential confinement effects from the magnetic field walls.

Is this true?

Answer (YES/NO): NO